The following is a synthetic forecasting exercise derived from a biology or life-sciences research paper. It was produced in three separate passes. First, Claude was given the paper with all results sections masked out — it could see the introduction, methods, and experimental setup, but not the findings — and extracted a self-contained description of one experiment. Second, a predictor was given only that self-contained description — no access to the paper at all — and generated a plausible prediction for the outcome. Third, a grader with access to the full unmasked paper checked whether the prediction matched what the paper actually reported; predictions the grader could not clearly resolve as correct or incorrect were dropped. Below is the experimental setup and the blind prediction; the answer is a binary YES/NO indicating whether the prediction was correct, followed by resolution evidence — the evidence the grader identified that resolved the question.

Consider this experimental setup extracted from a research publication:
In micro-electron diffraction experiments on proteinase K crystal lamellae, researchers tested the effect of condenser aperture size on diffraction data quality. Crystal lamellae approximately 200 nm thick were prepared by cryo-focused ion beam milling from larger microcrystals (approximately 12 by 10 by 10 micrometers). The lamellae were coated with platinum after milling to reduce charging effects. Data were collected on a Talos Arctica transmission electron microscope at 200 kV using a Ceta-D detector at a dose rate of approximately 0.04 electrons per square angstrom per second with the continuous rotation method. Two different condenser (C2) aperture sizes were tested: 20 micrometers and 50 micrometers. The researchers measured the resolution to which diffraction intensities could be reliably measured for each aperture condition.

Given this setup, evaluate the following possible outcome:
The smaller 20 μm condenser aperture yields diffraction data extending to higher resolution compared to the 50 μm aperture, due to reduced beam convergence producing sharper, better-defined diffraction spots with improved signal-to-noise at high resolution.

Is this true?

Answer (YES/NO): NO